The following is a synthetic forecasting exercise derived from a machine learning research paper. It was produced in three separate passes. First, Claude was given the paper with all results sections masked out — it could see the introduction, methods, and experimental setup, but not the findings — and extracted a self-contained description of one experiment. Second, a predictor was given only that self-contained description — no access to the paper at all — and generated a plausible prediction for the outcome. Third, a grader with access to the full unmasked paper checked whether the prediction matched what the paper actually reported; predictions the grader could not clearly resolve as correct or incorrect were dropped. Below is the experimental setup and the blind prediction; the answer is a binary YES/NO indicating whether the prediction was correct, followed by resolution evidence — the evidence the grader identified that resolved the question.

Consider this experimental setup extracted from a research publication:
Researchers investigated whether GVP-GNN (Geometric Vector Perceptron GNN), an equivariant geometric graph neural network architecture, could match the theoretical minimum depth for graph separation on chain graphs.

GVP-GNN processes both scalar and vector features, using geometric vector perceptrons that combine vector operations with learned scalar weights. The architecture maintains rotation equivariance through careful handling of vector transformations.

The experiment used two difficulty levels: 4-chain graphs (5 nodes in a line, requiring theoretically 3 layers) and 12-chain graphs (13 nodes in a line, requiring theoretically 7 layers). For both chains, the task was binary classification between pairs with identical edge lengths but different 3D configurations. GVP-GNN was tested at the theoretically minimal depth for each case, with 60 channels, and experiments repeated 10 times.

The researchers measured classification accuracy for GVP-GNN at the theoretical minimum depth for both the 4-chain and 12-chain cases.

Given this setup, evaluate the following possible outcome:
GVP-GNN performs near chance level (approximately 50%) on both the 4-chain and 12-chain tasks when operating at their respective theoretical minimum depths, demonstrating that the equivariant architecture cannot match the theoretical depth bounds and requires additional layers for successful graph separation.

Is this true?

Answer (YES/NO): NO